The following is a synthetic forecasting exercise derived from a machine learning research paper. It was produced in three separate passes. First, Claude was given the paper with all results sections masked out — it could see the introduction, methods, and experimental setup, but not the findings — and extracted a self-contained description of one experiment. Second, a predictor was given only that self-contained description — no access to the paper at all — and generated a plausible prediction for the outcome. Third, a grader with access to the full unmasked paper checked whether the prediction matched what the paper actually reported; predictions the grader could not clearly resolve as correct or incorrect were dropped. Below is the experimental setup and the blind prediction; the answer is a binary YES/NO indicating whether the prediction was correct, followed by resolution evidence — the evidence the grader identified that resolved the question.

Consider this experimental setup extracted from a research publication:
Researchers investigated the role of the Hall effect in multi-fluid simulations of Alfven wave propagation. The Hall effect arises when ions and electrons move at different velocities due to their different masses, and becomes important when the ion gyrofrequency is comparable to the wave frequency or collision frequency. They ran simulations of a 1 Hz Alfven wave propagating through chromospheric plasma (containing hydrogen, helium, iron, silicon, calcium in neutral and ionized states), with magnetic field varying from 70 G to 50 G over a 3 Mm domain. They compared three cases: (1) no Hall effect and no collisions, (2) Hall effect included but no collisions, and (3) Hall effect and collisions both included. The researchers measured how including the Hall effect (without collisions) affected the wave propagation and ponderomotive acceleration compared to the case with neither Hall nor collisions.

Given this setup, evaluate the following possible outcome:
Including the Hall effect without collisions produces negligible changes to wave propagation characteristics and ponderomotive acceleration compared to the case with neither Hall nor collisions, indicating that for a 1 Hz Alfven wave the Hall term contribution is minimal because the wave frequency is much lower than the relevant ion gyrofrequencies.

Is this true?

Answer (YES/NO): YES